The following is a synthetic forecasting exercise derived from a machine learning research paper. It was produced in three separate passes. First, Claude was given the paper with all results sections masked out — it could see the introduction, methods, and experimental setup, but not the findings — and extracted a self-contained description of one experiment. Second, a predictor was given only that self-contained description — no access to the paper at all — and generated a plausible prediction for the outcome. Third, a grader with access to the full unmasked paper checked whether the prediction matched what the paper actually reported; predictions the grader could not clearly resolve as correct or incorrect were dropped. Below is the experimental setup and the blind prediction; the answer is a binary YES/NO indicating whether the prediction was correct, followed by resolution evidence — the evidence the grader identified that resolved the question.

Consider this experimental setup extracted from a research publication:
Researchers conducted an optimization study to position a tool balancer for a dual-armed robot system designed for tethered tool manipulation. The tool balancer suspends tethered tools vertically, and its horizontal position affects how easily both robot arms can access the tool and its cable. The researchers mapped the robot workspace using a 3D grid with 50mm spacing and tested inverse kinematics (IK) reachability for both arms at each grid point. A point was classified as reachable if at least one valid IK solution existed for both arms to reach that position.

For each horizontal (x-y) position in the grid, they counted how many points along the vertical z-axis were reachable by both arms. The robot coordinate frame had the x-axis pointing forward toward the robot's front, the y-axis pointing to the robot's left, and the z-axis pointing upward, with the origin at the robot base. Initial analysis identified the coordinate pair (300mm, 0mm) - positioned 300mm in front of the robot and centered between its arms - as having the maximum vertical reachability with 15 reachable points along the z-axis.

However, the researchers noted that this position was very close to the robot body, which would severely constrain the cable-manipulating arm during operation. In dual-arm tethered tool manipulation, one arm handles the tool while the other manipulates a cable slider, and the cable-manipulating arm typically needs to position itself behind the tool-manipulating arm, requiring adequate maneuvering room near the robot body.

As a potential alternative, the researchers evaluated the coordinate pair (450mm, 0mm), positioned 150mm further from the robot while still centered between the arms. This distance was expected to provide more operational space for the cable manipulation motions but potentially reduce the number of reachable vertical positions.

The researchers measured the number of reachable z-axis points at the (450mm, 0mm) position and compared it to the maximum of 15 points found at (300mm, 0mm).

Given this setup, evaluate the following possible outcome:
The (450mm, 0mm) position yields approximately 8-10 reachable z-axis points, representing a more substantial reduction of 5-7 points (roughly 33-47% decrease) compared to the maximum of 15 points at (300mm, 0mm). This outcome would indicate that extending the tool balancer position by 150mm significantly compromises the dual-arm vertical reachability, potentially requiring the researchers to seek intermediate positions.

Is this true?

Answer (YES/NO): NO